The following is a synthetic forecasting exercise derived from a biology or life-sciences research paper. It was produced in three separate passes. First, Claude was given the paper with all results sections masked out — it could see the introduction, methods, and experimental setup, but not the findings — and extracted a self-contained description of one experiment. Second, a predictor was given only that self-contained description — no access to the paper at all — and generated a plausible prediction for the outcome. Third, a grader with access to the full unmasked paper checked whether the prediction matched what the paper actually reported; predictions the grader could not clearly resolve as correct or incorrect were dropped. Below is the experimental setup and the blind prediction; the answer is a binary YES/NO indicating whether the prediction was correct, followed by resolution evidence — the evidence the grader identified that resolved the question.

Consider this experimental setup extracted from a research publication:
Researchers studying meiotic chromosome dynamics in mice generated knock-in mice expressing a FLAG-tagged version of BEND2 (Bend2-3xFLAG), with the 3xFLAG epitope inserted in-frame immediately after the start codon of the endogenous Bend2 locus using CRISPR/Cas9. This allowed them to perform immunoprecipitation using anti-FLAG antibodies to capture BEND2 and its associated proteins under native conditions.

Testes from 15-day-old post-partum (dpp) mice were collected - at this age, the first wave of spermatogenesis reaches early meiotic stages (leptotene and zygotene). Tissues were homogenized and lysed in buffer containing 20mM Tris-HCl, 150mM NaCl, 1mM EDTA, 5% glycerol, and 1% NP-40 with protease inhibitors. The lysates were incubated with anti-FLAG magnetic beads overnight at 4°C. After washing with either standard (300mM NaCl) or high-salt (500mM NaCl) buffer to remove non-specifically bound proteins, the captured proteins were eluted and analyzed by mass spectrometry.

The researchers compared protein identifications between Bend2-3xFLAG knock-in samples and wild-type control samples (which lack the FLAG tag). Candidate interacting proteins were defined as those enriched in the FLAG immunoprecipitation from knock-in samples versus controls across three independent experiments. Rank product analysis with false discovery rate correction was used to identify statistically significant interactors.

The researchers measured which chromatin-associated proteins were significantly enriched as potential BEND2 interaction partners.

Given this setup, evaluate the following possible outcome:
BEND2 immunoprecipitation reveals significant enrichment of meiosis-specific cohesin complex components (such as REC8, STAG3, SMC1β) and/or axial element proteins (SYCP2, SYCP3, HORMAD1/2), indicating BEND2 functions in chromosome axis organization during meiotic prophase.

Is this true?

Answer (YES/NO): NO